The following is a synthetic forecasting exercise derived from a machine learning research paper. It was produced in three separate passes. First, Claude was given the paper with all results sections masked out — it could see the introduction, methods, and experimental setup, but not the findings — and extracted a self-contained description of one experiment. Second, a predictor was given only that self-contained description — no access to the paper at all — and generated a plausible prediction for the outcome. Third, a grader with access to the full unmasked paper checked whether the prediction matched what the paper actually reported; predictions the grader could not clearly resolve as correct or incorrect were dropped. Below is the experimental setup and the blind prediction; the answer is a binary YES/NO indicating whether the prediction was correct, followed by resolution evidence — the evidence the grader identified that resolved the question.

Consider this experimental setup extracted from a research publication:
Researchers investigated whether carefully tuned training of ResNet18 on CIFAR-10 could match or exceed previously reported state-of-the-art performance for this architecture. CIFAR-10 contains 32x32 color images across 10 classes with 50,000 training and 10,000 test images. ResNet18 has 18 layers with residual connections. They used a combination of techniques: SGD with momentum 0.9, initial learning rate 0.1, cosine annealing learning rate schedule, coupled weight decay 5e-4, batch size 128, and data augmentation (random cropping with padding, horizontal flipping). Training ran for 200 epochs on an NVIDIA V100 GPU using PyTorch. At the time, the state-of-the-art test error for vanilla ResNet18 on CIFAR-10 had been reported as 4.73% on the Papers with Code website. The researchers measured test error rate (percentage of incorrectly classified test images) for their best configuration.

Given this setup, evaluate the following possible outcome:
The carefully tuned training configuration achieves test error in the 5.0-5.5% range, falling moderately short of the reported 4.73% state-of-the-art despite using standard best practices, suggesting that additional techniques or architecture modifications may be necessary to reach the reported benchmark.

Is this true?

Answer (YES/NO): NO